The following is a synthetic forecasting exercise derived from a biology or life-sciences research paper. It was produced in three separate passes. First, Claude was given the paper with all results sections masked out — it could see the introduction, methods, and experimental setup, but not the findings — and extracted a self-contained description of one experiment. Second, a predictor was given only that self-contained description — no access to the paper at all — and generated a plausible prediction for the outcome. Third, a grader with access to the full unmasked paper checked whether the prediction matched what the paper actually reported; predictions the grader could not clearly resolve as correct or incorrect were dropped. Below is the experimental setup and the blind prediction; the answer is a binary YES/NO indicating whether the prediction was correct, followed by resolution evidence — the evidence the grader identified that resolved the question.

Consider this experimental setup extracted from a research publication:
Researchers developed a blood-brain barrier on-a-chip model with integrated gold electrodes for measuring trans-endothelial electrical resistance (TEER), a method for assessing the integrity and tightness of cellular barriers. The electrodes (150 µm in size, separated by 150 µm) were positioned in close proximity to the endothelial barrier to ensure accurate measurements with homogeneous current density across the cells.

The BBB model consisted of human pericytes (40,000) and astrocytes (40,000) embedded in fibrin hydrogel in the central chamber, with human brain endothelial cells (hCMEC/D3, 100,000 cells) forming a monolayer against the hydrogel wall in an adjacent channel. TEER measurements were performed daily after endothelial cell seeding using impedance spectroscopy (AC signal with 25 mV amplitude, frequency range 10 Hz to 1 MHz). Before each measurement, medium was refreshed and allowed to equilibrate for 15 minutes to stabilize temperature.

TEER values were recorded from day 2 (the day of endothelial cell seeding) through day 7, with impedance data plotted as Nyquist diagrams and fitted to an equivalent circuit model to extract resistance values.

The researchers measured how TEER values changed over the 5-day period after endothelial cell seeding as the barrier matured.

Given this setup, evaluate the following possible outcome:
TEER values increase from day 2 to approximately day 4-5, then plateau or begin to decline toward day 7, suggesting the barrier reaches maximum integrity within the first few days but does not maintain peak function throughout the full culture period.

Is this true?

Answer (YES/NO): NO